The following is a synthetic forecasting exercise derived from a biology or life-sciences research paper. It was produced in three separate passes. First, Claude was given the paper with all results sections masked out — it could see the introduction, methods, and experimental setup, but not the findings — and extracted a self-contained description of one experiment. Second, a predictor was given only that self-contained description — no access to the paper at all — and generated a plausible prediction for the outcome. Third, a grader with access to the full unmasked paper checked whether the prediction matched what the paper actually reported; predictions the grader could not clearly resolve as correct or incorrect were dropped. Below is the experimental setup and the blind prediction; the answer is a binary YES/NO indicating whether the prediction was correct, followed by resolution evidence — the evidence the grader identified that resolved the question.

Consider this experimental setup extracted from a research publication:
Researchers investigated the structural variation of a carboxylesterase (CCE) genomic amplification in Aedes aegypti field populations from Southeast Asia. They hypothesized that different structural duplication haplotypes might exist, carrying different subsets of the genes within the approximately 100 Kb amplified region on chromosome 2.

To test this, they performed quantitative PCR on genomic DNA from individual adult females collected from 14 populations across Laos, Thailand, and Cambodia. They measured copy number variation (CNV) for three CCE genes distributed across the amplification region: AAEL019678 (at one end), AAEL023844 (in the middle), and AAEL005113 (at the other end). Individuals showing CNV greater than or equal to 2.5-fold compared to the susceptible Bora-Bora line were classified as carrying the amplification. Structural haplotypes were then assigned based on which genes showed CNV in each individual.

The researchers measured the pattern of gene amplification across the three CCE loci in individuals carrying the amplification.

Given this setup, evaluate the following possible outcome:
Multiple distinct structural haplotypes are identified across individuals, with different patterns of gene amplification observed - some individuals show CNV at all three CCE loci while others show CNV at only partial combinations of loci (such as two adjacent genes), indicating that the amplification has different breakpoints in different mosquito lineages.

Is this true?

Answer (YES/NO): YES